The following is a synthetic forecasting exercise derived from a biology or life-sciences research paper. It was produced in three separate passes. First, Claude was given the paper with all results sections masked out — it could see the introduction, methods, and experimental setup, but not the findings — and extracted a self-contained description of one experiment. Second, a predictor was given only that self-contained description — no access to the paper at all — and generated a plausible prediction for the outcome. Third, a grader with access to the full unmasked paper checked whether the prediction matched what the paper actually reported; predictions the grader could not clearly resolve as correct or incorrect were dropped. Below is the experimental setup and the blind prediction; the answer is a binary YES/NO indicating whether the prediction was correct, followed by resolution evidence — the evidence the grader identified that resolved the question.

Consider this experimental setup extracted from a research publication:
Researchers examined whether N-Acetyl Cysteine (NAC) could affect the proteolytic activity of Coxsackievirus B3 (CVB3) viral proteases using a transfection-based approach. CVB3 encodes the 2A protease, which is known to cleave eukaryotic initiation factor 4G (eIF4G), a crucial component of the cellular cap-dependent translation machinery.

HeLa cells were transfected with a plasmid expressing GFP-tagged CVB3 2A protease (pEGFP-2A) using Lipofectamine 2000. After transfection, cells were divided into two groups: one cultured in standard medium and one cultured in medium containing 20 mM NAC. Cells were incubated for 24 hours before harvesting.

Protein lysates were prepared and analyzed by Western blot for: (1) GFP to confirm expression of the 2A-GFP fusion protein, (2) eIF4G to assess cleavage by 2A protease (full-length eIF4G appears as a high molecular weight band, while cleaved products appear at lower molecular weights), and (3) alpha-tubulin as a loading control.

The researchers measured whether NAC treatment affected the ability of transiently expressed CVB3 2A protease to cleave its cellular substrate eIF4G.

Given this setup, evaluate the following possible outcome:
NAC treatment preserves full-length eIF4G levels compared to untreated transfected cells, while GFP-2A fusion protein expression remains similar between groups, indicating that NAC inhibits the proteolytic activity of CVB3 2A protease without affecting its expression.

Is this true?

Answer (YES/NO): YES